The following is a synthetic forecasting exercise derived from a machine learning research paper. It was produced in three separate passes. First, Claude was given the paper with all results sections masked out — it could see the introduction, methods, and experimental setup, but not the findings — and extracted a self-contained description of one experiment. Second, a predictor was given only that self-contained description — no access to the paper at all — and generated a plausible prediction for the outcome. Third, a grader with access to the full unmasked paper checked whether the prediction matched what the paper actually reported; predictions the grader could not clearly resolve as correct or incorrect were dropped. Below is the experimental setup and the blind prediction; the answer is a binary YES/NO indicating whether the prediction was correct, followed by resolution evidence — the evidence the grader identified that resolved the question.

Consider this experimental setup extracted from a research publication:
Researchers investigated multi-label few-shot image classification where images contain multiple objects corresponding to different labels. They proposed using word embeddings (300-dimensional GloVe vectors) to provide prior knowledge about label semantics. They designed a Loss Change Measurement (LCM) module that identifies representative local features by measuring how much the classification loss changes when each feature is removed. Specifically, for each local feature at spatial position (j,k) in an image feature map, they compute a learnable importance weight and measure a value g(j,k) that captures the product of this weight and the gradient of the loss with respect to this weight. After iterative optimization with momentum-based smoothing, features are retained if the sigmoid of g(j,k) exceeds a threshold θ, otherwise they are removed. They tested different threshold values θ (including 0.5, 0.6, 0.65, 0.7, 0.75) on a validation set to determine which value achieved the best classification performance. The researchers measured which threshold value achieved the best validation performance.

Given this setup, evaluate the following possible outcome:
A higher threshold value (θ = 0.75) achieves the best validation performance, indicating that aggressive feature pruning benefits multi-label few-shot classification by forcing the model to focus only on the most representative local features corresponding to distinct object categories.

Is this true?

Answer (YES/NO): NO